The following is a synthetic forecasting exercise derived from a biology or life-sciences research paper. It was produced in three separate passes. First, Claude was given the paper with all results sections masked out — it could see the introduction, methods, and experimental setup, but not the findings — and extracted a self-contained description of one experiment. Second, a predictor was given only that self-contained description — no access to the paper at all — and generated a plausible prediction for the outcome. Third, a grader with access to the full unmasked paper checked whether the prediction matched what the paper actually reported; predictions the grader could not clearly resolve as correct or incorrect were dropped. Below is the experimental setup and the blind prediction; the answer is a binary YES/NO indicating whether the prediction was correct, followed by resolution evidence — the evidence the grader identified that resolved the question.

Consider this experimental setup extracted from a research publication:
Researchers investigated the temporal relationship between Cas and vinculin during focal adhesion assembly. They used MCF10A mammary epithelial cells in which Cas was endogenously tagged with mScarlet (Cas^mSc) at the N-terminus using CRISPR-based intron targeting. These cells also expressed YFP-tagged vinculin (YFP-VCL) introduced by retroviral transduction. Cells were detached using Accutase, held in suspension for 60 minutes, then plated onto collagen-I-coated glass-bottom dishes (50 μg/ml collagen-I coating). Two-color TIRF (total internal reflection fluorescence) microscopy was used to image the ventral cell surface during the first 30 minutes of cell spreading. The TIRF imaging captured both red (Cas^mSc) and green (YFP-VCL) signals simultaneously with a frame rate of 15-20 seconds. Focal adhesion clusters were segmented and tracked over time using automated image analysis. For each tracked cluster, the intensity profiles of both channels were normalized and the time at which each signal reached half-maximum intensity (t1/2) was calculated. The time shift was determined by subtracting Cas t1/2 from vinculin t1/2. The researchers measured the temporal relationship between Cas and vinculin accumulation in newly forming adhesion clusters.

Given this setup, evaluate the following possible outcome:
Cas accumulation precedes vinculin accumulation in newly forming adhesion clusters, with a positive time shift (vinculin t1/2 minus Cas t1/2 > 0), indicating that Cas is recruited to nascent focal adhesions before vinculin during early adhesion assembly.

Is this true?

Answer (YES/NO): YES